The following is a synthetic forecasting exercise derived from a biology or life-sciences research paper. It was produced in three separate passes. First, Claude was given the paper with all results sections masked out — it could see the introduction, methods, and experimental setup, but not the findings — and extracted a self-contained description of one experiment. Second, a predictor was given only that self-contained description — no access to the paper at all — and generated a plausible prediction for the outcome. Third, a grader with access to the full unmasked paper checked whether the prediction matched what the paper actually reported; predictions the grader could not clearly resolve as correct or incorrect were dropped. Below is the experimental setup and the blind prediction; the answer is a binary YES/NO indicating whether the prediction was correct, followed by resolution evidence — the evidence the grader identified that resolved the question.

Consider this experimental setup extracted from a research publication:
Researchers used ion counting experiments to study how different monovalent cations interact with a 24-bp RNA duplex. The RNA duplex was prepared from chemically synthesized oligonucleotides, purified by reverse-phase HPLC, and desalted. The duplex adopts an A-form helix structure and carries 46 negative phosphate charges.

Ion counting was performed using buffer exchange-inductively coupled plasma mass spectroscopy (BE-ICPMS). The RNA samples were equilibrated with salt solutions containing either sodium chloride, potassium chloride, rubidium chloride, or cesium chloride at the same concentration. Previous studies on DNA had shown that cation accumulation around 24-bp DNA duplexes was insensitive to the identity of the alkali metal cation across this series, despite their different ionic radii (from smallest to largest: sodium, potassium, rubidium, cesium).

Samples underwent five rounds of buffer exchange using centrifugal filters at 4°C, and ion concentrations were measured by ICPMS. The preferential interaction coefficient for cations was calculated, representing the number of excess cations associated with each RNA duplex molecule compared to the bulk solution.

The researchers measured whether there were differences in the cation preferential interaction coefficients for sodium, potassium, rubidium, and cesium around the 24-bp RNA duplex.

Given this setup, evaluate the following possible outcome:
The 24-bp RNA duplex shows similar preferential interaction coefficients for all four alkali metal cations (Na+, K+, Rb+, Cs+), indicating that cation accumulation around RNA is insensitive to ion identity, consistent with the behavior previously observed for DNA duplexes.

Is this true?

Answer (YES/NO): YES